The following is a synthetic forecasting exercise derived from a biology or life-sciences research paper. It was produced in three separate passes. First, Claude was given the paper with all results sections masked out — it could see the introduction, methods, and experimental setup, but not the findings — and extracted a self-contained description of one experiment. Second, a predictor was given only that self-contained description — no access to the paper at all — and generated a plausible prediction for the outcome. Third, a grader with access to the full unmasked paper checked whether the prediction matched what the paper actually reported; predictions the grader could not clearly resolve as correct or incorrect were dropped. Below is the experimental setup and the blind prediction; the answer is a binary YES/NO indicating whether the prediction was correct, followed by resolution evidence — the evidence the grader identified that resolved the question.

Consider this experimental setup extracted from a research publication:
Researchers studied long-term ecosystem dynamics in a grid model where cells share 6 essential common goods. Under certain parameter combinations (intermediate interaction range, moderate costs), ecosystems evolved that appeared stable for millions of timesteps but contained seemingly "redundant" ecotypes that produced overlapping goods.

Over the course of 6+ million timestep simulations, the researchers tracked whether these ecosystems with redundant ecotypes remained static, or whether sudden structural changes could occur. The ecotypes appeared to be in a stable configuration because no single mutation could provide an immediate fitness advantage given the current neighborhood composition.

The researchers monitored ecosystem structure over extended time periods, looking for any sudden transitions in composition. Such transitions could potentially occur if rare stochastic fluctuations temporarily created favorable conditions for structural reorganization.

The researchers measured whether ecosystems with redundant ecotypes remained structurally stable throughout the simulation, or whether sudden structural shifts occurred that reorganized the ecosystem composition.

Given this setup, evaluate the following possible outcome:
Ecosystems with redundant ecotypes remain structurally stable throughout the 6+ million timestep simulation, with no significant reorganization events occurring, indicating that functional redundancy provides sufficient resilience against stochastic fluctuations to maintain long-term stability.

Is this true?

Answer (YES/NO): NO